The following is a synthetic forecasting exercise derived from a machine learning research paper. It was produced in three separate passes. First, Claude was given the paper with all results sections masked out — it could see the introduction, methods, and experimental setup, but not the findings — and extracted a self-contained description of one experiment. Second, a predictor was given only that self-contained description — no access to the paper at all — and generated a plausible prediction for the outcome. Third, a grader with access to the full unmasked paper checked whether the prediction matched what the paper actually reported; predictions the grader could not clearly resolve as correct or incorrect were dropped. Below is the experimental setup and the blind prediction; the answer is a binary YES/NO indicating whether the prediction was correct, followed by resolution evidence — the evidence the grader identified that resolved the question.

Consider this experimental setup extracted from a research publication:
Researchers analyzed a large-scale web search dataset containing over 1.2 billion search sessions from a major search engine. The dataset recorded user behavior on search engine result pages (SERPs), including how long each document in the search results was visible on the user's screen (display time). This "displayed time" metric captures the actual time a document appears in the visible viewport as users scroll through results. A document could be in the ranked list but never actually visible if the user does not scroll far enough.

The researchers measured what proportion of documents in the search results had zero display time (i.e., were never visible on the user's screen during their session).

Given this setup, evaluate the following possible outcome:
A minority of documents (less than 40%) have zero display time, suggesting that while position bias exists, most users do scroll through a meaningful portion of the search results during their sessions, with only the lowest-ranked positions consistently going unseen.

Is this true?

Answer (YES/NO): NO